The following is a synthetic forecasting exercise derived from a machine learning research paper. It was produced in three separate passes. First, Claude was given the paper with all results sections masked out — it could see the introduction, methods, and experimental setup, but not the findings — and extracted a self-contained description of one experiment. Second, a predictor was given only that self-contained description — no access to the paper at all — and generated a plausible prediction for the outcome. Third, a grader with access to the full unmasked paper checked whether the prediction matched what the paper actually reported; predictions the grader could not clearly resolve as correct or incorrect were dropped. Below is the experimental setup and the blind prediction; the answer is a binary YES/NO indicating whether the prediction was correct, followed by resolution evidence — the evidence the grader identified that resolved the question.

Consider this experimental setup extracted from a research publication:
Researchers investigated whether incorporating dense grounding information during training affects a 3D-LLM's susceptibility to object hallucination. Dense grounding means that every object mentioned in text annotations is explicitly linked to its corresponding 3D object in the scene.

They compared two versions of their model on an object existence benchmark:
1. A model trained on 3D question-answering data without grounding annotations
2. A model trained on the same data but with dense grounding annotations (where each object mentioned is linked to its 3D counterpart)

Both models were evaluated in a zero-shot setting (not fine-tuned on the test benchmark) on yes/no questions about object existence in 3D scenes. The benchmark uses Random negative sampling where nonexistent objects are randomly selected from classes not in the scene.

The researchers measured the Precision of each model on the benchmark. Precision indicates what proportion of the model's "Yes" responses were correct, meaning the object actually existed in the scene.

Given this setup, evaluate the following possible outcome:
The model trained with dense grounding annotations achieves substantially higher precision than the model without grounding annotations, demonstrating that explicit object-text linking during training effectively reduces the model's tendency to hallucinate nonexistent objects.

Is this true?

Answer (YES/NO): YES